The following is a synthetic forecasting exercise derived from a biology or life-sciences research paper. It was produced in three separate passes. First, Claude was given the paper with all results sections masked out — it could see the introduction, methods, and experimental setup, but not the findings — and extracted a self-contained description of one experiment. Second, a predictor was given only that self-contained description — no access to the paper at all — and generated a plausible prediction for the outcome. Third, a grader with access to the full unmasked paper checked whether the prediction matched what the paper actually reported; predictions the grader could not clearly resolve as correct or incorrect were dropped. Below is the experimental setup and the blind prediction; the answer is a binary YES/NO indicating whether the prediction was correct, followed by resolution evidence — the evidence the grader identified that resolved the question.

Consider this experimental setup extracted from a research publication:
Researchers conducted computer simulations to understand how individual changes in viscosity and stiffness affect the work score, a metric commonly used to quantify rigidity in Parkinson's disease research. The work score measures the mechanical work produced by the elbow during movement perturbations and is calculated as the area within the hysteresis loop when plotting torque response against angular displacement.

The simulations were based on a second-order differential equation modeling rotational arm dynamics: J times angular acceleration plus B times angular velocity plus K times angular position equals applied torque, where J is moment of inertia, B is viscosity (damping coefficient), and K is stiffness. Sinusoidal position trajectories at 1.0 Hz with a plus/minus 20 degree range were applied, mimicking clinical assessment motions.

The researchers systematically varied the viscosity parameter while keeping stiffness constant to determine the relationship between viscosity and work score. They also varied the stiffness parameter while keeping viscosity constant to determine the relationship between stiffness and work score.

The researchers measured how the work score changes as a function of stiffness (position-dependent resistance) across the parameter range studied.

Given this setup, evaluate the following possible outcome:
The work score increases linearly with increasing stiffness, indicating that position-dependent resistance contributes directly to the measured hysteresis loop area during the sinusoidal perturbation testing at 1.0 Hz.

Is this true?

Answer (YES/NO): NO